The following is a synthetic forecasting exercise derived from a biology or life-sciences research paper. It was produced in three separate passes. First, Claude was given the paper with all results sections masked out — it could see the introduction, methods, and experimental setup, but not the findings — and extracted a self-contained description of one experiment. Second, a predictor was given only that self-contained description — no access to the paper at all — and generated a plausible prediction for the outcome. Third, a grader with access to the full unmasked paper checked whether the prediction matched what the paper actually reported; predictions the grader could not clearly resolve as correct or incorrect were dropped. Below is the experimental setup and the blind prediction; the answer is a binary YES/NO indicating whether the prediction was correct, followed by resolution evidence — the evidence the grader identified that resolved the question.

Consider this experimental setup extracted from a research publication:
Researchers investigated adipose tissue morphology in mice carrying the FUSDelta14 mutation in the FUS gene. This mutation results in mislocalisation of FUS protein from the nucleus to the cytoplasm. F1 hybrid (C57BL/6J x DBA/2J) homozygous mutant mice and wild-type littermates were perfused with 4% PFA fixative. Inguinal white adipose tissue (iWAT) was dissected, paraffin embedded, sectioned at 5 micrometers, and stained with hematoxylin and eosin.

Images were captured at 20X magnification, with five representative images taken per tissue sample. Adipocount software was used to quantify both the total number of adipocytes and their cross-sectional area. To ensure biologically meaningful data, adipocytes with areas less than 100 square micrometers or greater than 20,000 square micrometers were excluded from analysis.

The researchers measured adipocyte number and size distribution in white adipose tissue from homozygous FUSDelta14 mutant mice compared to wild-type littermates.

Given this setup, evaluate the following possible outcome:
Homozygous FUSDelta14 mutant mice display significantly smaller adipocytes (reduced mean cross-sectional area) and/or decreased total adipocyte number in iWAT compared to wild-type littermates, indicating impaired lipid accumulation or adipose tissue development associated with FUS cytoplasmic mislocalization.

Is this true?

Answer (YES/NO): NO